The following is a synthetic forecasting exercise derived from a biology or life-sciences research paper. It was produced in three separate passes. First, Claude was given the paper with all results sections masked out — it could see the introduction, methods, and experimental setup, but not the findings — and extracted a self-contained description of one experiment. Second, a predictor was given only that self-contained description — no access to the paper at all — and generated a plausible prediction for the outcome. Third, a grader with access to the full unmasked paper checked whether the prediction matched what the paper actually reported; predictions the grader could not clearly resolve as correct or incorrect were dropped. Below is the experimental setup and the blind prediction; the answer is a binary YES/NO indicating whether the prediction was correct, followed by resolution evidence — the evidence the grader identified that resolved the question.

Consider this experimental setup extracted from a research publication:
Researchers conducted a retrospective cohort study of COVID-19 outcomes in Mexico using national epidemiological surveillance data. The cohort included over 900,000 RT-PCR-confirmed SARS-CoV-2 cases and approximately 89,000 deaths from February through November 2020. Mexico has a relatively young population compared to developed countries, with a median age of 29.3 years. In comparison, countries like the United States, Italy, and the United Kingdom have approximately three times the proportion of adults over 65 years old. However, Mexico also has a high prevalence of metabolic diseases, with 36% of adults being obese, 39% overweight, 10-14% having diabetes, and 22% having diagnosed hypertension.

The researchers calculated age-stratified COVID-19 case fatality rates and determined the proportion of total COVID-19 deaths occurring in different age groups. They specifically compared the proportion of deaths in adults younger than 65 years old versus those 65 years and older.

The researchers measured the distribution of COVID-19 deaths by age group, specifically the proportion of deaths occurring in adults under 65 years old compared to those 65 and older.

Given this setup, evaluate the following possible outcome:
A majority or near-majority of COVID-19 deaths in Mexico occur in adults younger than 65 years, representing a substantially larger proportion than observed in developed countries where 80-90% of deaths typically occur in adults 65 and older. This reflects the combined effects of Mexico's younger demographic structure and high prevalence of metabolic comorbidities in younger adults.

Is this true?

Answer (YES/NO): YES